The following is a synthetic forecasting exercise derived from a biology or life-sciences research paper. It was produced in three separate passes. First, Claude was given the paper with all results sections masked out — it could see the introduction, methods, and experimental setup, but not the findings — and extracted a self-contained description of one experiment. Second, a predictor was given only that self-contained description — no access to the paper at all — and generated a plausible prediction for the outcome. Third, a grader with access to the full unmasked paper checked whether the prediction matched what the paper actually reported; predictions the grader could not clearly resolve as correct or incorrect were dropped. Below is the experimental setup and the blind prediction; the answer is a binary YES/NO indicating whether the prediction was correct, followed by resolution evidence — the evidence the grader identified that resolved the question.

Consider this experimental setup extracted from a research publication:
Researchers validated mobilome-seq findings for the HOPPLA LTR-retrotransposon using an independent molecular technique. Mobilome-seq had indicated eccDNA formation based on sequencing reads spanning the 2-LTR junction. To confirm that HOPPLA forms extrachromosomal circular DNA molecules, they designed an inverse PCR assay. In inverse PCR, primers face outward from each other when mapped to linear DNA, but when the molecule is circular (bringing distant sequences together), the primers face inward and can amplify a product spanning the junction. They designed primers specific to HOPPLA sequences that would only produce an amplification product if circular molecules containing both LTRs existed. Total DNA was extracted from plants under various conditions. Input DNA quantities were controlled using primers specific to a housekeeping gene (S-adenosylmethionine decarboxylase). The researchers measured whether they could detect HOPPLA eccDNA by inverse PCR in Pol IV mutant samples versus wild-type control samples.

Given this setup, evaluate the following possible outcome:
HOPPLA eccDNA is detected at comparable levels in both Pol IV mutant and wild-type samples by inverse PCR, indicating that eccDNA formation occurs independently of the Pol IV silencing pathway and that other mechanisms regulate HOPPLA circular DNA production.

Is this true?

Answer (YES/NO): NO